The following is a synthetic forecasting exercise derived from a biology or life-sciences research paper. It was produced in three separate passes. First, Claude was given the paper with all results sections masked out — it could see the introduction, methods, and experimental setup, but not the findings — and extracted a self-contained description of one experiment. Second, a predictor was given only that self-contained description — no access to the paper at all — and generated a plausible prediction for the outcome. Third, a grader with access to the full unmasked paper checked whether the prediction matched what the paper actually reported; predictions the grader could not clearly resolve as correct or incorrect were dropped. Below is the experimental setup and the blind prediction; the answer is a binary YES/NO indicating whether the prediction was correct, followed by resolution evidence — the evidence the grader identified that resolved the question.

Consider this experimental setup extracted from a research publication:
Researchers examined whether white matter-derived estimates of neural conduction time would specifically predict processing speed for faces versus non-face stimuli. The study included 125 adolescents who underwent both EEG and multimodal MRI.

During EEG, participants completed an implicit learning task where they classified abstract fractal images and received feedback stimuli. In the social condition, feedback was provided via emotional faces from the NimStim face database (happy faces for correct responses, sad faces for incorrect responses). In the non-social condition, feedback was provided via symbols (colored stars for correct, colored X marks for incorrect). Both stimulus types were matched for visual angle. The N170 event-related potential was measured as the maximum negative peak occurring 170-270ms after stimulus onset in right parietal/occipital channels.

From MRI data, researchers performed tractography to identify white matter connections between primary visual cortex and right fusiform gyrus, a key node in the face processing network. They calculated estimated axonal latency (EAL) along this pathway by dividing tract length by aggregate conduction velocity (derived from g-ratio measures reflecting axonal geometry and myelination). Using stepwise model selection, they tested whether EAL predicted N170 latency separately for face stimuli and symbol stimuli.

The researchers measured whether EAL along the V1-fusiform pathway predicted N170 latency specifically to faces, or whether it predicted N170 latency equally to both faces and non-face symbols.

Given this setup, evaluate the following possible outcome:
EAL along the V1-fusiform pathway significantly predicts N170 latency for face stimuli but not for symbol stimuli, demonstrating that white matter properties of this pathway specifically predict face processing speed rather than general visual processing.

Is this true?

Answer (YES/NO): YES